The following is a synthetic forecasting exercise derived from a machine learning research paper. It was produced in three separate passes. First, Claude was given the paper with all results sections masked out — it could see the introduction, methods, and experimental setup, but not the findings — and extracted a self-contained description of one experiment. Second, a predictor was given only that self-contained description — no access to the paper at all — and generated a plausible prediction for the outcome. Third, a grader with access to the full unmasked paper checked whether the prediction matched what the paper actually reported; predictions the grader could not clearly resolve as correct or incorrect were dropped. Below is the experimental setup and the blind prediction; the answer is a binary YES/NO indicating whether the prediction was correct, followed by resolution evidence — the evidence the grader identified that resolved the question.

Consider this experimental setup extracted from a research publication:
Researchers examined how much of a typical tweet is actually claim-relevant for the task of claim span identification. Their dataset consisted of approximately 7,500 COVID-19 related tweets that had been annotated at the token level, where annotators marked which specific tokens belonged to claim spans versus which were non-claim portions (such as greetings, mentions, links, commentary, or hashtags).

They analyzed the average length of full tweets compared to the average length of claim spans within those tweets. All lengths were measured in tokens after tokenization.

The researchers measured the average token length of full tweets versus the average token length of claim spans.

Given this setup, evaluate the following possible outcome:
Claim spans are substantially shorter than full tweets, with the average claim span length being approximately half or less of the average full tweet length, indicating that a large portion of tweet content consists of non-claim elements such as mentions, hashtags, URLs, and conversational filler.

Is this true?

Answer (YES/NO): YES